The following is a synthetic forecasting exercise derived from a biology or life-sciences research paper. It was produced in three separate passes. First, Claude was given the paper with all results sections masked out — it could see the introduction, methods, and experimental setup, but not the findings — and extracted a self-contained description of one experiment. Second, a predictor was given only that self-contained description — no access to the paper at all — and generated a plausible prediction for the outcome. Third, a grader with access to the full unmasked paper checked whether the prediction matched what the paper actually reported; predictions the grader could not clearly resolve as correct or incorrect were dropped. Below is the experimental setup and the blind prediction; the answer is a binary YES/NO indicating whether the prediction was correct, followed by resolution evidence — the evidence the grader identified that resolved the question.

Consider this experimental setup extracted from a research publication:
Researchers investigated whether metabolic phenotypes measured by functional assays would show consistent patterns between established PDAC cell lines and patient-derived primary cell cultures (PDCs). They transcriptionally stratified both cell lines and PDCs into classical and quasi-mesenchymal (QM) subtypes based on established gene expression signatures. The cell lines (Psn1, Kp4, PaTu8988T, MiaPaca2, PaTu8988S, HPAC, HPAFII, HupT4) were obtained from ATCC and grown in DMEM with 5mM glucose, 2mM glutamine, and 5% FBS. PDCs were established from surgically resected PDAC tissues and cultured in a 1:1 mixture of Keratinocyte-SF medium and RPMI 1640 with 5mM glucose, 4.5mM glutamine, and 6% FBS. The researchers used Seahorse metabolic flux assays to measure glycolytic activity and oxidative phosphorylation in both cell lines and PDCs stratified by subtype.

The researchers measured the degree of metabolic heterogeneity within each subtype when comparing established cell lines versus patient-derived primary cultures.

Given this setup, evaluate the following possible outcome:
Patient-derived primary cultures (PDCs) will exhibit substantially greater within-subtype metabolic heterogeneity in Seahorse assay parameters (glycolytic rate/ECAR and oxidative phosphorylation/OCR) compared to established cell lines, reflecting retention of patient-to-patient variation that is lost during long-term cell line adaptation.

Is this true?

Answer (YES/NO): YES